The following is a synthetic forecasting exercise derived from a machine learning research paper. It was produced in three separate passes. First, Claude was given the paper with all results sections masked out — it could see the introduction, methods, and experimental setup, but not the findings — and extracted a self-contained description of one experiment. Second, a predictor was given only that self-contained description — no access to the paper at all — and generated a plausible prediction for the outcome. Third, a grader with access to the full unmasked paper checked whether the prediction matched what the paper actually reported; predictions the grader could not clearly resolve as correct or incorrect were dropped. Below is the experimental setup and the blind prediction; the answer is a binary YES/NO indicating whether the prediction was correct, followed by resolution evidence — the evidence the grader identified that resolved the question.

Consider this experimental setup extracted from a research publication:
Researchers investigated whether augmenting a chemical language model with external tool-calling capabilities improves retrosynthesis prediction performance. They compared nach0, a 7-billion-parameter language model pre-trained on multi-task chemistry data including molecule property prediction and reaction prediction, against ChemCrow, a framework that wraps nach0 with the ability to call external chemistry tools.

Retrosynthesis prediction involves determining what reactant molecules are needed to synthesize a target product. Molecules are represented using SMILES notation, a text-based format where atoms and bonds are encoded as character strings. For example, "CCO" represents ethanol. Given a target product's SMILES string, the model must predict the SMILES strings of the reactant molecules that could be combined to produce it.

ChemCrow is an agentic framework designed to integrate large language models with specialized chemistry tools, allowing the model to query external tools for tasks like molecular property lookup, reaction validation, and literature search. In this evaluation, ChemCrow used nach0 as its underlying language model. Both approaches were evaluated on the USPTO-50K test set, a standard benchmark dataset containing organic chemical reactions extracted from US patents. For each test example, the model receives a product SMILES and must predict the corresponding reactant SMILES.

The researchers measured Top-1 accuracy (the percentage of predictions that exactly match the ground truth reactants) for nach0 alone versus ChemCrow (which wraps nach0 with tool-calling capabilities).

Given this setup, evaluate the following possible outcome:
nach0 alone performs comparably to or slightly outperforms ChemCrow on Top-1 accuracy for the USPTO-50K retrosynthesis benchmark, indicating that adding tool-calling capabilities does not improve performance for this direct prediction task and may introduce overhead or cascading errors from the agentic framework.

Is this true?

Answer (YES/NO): YES